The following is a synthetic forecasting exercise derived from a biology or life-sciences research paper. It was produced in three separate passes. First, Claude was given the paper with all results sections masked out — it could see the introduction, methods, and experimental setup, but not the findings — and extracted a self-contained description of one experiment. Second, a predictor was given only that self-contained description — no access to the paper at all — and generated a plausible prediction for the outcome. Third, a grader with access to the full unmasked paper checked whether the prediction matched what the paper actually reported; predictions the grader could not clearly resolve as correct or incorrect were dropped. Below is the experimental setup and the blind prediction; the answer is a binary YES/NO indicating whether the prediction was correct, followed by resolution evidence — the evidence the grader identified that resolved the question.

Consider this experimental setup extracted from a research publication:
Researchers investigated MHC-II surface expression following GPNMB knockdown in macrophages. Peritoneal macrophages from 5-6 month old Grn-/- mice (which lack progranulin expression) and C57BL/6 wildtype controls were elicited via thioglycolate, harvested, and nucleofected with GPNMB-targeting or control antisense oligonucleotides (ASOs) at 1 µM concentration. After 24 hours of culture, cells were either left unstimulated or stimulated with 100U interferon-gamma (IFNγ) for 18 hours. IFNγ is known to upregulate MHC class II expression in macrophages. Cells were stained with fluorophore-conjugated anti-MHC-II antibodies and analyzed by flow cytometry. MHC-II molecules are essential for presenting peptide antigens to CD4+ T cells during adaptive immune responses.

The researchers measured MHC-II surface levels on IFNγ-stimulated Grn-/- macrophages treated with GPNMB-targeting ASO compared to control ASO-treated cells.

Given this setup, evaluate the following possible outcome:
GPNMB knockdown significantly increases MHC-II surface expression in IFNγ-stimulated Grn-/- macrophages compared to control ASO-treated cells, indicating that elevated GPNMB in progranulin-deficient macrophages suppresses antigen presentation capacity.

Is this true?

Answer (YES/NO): YES